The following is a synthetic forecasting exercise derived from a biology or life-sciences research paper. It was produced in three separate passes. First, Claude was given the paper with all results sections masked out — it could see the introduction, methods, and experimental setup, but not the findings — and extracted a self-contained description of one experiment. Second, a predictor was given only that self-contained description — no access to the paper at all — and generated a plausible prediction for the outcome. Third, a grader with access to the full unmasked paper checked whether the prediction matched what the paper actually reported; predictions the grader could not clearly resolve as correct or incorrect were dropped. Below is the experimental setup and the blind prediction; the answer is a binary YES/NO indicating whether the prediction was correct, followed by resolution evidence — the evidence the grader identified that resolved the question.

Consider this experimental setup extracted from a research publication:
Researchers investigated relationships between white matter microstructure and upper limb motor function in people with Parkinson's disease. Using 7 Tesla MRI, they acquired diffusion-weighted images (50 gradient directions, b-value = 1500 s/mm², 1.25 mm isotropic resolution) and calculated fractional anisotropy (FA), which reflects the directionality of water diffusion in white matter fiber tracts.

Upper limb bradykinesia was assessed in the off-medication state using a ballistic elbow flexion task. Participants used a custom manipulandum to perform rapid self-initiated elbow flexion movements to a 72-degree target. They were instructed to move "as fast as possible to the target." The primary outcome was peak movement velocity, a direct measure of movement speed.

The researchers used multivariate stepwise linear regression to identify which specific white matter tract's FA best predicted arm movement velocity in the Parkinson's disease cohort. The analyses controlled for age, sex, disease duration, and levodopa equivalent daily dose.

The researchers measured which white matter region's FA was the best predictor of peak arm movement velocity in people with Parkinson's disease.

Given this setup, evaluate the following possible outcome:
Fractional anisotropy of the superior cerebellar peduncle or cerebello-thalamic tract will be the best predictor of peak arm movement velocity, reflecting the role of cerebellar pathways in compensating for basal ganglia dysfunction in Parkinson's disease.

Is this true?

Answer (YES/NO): NO